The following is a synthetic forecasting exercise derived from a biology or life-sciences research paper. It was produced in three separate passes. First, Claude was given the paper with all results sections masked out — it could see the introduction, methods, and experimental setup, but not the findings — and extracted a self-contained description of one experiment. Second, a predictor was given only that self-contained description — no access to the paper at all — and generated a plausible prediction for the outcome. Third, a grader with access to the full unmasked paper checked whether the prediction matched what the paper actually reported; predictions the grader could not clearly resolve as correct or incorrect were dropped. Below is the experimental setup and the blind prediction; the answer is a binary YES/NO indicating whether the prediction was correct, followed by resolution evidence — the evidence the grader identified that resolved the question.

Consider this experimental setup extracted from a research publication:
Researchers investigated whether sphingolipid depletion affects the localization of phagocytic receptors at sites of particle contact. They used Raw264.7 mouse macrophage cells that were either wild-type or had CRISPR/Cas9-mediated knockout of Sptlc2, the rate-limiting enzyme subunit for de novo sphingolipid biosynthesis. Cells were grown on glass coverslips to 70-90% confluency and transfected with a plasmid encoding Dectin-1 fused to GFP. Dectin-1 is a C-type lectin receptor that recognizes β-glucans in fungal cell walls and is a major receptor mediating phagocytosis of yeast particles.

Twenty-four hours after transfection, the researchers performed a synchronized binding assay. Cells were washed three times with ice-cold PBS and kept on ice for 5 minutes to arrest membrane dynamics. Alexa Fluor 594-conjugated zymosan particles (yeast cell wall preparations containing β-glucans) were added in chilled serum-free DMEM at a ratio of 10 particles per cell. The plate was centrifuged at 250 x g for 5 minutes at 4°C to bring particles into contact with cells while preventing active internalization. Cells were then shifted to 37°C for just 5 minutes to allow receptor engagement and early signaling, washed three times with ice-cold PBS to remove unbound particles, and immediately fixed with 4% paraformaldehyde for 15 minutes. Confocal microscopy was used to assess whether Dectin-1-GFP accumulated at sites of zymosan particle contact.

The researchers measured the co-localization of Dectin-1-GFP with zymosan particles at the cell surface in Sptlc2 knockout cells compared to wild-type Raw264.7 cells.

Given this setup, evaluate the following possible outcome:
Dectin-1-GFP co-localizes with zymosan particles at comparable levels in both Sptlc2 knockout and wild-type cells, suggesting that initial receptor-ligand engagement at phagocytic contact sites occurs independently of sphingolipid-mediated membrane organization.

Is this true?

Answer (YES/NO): NO